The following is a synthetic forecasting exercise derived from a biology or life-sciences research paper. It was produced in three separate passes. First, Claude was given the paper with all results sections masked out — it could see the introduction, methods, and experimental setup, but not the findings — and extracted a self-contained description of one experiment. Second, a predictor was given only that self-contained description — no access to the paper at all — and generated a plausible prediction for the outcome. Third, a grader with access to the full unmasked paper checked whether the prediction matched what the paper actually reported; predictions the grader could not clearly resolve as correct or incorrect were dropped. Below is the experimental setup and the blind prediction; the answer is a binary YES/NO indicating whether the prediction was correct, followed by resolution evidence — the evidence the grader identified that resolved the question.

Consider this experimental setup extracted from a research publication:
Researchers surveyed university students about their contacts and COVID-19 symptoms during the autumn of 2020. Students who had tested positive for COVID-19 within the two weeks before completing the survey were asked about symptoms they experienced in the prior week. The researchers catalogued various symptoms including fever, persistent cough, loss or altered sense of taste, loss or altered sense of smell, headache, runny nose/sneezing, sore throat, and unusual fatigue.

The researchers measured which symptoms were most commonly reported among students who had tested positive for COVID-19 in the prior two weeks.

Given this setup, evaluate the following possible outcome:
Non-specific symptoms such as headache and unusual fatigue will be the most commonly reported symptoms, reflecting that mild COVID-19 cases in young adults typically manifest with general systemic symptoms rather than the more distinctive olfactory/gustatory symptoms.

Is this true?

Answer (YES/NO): NO